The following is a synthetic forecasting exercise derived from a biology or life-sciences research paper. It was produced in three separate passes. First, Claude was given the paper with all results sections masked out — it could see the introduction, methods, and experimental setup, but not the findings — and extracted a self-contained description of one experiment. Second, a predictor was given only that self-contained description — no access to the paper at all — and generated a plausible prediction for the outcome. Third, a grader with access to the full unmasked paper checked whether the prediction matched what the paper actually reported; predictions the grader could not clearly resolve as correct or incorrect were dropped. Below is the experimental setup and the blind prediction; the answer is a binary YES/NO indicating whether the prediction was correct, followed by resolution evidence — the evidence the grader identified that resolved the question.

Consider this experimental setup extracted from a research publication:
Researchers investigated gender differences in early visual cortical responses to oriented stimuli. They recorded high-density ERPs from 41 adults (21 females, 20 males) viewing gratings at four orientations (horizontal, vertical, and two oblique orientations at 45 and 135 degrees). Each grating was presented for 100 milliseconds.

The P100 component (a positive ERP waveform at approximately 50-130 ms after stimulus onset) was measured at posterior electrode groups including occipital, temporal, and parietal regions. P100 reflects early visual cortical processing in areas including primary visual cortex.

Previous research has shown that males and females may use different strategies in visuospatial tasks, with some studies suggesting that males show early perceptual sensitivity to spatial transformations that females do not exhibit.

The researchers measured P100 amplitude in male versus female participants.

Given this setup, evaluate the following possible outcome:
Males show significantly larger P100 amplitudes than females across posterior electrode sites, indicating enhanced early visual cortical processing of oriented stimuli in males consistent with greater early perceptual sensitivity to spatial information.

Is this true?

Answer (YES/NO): NO